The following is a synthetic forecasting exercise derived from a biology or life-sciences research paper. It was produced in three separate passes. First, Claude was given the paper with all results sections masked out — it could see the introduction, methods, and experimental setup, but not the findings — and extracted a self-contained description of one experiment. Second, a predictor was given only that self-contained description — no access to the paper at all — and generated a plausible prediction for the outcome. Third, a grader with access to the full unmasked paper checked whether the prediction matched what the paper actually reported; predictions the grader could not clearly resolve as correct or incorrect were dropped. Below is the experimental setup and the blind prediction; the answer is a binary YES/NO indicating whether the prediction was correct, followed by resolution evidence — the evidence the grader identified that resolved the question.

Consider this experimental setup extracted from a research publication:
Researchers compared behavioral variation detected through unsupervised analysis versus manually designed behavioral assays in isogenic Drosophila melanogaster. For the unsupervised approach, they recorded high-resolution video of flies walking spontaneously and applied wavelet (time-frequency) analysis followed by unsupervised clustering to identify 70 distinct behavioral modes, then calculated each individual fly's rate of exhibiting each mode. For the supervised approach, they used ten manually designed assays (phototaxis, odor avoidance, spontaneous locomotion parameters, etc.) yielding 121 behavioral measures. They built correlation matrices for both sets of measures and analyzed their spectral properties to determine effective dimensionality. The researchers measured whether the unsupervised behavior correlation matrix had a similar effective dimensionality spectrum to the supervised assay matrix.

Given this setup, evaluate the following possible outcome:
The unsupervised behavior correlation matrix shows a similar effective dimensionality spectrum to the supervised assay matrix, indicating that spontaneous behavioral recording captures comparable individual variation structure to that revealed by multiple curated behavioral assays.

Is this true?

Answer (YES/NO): YES